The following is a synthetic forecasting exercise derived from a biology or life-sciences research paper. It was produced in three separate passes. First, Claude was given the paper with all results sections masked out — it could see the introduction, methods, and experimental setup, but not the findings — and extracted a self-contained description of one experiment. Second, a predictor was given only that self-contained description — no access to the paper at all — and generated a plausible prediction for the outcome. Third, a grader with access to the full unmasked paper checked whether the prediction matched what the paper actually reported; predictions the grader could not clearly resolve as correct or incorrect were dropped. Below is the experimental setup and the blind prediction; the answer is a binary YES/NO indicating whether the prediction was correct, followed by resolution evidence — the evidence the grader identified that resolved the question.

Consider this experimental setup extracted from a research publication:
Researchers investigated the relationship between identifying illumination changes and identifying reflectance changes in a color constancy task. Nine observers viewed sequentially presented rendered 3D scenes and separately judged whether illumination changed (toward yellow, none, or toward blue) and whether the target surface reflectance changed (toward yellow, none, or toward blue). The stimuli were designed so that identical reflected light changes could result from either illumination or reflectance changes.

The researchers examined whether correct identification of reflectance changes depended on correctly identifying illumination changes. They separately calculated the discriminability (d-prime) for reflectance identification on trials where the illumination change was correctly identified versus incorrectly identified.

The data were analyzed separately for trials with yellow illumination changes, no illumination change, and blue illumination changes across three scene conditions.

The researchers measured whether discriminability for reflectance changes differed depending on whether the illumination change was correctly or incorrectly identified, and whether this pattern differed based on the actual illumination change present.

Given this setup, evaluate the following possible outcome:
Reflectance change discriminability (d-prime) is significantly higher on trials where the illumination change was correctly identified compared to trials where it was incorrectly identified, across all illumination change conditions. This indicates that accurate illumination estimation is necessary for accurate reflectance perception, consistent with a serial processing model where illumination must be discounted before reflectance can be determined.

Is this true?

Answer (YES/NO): NO